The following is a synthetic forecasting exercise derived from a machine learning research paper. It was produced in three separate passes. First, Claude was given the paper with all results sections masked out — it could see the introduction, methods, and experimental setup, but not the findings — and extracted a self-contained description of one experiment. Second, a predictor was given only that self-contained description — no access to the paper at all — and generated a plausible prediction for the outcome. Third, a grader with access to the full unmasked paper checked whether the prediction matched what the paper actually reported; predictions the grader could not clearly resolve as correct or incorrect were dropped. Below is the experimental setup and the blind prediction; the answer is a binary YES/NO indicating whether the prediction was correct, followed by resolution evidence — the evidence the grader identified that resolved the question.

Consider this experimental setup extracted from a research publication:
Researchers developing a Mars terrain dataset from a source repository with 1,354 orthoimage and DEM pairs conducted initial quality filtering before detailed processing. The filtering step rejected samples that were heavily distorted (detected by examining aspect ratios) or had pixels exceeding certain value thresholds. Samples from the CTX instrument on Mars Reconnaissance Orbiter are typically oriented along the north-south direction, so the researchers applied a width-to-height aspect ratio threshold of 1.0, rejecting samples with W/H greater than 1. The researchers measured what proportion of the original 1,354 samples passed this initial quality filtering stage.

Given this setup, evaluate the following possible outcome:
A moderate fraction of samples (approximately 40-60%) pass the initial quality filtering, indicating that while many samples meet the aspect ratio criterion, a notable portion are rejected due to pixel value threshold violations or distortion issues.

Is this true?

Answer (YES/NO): NO